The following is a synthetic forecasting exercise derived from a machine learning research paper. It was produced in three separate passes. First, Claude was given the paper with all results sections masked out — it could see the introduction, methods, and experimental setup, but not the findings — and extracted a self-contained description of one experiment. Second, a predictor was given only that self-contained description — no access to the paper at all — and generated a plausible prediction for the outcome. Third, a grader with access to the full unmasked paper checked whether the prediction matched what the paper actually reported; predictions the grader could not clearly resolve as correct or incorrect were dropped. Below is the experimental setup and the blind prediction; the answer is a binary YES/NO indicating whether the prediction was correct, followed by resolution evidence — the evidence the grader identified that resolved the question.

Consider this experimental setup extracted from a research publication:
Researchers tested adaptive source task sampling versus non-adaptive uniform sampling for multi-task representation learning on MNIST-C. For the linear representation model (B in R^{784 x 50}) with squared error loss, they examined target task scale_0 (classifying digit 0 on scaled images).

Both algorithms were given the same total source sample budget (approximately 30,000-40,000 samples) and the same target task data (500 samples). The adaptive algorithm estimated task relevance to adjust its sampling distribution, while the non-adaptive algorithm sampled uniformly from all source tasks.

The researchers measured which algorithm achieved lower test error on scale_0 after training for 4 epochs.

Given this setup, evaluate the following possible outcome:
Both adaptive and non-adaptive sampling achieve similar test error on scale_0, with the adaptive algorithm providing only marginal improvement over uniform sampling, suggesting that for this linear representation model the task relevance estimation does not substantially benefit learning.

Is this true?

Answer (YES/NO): NO